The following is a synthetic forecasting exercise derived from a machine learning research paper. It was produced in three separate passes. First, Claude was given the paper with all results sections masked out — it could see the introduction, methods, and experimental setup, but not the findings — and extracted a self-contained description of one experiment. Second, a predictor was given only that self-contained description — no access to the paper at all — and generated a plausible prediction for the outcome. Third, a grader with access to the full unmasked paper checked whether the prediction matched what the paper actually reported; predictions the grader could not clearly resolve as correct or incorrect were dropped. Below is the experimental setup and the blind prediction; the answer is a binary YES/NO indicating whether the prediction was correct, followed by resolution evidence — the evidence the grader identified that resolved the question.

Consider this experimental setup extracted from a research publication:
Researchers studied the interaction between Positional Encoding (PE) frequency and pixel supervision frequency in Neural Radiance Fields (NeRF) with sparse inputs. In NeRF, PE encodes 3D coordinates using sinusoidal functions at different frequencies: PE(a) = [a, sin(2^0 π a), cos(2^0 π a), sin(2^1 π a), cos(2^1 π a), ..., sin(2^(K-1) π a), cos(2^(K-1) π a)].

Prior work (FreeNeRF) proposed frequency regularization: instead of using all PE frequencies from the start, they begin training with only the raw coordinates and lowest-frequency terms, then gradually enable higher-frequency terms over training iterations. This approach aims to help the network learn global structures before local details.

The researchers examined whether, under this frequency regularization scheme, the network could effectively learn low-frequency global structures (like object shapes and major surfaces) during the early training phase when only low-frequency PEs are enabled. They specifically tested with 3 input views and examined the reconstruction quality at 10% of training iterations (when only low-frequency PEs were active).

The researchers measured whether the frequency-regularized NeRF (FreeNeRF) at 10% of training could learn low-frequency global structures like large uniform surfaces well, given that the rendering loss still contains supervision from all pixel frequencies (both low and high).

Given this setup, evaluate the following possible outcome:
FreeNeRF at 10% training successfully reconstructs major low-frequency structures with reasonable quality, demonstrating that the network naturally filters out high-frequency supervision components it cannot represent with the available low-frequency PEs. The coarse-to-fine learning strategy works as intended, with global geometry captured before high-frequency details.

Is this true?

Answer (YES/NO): NO